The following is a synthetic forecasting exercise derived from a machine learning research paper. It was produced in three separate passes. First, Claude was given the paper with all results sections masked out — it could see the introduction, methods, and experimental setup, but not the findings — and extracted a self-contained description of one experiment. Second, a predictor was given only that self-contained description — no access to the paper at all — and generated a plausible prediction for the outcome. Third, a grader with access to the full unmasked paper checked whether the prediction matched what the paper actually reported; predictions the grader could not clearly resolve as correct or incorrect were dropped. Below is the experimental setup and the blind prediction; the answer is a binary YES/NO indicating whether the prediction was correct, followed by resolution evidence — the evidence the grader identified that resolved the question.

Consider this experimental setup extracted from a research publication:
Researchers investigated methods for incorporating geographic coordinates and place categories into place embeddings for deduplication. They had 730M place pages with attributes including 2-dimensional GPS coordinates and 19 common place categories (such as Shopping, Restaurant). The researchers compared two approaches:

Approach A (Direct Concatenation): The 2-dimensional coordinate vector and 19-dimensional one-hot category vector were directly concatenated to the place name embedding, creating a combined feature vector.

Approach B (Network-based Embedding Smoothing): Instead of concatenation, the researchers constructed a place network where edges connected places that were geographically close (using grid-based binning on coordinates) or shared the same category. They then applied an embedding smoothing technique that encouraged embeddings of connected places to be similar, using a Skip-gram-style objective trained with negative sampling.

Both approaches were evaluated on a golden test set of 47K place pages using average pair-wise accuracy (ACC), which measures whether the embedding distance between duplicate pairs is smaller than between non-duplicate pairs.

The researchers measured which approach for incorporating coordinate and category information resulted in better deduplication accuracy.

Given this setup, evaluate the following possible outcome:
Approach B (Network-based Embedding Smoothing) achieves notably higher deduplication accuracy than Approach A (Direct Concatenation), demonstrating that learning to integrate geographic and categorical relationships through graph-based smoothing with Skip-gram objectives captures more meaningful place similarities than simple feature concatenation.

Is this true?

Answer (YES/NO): YES